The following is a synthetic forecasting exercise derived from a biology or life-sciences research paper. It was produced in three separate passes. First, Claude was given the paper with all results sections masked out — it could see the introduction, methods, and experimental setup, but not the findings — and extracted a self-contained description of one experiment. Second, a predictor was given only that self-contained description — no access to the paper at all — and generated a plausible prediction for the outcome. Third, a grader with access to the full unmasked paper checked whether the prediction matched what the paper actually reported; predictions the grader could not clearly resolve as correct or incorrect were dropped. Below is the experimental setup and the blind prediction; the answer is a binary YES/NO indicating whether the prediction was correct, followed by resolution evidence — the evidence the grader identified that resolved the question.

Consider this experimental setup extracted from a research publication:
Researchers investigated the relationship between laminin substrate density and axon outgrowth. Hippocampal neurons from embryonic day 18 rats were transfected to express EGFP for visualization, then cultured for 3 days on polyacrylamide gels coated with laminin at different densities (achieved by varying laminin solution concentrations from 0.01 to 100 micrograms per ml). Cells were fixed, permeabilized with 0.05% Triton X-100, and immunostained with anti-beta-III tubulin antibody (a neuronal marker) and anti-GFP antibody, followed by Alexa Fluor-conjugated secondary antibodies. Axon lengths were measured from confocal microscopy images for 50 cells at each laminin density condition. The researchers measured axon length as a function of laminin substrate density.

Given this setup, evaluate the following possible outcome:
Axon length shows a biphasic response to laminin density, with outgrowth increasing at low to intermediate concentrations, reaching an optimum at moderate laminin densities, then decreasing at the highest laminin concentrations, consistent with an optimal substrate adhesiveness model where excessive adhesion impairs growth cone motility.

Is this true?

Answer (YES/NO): YES